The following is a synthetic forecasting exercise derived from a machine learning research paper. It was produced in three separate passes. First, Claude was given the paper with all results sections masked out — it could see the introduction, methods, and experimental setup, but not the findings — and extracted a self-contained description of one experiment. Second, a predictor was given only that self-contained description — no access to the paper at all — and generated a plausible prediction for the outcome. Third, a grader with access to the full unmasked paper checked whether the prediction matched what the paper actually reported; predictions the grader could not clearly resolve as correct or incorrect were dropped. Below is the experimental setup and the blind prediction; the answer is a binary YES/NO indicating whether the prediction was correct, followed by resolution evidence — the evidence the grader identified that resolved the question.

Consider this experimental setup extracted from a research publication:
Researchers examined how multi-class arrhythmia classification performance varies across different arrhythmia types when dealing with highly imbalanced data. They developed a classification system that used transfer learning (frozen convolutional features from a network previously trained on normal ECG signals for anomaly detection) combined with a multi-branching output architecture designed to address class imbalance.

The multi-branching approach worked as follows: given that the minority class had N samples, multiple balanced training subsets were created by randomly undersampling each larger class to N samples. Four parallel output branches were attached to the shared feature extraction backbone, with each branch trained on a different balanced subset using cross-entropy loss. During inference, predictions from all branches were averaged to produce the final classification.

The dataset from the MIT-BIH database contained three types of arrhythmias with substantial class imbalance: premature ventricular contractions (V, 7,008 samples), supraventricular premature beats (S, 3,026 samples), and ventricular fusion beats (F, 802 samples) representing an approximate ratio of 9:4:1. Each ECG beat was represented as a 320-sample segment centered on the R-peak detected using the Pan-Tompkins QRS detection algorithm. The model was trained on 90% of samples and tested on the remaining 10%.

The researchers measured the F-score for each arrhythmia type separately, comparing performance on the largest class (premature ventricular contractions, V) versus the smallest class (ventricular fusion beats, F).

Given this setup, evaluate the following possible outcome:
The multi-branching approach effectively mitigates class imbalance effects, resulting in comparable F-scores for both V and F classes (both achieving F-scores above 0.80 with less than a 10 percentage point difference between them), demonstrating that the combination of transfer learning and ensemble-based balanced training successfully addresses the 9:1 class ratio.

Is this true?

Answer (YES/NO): YES